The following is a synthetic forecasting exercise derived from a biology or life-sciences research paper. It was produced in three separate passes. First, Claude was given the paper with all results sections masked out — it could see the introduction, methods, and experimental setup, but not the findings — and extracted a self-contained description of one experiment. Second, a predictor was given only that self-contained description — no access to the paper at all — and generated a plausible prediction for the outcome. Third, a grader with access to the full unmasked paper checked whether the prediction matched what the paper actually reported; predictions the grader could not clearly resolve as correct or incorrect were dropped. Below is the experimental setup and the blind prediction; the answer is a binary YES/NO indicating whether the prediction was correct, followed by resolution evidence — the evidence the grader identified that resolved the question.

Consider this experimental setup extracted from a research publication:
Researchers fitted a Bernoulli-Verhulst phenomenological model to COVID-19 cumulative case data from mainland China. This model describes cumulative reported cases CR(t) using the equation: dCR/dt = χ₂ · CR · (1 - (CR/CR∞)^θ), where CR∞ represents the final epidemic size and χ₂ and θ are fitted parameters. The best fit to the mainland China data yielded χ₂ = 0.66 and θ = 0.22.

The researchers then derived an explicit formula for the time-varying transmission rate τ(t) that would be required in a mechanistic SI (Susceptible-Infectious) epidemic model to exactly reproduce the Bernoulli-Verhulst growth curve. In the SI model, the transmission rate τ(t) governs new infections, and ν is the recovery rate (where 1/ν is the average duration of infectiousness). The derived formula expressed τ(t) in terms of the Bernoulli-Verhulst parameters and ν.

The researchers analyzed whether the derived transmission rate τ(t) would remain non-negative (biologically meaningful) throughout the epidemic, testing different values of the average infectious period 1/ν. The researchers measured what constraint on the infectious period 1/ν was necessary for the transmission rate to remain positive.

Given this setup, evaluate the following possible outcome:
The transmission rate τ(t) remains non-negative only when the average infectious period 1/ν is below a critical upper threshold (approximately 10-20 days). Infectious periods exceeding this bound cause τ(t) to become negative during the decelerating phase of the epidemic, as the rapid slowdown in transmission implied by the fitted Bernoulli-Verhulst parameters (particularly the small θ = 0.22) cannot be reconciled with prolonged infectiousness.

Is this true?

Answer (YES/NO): NO